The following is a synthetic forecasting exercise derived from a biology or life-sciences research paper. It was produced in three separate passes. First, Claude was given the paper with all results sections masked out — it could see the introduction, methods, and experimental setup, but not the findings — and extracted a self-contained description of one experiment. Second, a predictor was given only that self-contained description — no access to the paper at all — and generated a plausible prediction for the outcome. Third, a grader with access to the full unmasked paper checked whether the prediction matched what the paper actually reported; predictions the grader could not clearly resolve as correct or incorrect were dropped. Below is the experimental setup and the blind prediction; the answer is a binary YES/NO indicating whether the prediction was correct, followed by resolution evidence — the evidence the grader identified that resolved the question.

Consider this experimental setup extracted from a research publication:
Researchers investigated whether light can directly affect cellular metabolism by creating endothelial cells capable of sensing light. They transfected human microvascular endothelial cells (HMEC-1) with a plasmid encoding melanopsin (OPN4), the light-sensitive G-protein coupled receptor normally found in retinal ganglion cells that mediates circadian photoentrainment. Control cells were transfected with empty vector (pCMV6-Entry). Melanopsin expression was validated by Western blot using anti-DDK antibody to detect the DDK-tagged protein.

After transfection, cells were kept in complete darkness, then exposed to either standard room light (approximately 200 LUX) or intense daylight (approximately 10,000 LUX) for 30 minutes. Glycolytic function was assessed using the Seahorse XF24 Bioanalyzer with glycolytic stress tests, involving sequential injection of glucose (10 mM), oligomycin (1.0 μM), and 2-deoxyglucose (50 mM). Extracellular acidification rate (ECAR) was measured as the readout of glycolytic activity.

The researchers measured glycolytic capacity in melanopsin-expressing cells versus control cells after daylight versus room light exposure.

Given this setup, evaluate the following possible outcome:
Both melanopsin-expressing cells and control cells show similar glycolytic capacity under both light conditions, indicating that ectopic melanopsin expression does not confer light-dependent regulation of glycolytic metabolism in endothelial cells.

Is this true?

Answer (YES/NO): NO